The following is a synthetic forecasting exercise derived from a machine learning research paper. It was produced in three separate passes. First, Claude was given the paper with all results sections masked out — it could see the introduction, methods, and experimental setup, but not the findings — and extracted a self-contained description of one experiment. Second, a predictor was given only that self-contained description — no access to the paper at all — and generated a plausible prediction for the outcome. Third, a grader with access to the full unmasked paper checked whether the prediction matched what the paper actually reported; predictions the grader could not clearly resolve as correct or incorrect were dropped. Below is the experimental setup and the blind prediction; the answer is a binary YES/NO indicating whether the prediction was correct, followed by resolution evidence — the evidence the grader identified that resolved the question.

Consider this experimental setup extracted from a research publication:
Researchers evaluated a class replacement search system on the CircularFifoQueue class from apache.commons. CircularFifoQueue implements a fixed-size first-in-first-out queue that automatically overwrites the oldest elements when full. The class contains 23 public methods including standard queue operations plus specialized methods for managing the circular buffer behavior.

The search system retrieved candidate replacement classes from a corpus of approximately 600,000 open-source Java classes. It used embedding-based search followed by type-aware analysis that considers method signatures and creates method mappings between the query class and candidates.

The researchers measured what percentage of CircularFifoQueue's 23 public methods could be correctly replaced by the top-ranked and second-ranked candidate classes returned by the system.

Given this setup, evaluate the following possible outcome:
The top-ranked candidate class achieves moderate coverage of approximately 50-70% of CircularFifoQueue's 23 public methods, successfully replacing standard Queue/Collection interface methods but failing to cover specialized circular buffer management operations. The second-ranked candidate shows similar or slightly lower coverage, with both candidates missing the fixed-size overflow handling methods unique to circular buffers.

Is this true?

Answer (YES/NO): NO